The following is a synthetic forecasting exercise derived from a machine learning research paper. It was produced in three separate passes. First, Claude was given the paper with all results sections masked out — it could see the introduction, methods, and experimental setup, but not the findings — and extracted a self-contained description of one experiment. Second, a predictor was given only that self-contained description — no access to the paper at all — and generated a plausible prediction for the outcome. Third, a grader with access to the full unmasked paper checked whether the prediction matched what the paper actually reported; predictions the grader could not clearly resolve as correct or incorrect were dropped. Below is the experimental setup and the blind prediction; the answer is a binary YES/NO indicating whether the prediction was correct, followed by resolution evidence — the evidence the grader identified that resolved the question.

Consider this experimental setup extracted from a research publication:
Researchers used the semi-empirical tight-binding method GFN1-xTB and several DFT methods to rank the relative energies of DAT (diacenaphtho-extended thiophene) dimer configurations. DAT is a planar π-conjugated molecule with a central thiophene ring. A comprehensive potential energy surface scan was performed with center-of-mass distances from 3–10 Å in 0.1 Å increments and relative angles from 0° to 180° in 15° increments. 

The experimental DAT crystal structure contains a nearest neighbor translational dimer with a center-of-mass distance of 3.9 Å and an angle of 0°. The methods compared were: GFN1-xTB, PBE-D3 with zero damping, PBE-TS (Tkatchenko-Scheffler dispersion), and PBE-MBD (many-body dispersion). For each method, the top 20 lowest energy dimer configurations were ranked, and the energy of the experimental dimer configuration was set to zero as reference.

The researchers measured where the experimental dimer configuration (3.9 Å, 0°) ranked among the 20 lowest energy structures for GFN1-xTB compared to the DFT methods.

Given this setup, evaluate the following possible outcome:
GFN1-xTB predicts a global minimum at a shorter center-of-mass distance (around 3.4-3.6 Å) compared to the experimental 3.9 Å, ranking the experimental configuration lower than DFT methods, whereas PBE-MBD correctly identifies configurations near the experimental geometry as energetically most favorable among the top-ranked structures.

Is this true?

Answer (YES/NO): NO